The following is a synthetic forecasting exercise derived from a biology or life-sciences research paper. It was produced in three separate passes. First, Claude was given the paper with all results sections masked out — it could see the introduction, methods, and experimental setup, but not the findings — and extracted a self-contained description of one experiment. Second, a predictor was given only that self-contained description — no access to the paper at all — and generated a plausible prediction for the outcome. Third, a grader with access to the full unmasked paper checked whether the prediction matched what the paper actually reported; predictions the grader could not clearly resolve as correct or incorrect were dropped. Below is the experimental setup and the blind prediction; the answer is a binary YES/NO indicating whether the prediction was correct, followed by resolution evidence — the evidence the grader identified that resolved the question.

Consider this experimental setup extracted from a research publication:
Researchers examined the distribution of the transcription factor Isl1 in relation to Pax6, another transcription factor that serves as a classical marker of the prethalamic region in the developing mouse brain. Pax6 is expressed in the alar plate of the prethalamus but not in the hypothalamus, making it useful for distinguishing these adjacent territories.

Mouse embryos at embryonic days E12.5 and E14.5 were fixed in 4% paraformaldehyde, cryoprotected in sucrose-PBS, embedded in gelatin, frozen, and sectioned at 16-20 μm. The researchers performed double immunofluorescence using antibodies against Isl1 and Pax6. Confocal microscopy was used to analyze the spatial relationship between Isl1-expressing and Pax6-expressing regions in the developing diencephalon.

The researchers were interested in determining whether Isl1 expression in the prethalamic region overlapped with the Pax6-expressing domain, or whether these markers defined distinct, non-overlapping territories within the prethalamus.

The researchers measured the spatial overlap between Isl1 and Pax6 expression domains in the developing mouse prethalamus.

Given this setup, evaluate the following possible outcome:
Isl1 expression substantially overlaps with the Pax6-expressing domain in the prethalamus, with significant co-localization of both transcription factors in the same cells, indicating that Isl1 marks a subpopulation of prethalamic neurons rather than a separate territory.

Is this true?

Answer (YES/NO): YES